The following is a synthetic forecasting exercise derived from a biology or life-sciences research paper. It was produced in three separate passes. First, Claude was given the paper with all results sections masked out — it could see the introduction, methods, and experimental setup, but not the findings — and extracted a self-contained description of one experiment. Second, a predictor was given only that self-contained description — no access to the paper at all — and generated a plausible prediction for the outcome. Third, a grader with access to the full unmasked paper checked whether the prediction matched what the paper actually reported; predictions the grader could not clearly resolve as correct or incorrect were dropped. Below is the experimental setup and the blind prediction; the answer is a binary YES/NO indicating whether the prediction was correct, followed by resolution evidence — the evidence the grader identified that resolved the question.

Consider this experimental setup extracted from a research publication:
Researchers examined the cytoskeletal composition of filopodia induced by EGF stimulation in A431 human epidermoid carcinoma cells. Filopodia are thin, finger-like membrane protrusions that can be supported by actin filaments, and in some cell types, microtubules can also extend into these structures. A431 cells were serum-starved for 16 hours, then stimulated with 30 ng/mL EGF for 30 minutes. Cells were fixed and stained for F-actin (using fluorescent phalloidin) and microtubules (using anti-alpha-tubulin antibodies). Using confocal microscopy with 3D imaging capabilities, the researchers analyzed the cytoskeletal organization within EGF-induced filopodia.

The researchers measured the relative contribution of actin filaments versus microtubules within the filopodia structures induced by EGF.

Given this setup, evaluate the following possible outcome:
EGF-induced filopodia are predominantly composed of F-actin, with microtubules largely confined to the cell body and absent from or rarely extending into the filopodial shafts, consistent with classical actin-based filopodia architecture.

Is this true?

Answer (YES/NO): YES